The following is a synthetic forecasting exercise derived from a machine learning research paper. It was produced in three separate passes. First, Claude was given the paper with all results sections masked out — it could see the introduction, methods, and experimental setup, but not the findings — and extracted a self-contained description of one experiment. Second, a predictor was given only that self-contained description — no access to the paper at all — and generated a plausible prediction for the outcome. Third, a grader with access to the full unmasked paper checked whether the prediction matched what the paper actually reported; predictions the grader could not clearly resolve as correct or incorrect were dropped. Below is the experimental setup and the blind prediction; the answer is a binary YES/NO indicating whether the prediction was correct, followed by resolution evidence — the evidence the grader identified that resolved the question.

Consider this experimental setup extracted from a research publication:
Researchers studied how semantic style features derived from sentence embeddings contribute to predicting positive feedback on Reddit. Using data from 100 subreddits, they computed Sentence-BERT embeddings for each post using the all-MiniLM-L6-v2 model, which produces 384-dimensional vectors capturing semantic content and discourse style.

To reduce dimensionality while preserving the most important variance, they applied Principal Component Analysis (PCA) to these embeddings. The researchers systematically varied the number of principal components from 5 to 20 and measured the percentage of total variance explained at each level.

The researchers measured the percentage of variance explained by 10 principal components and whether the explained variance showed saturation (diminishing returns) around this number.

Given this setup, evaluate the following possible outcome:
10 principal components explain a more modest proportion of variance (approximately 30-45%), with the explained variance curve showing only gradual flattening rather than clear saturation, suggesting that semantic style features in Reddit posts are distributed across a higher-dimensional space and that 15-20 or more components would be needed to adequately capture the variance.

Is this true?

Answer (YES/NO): NO